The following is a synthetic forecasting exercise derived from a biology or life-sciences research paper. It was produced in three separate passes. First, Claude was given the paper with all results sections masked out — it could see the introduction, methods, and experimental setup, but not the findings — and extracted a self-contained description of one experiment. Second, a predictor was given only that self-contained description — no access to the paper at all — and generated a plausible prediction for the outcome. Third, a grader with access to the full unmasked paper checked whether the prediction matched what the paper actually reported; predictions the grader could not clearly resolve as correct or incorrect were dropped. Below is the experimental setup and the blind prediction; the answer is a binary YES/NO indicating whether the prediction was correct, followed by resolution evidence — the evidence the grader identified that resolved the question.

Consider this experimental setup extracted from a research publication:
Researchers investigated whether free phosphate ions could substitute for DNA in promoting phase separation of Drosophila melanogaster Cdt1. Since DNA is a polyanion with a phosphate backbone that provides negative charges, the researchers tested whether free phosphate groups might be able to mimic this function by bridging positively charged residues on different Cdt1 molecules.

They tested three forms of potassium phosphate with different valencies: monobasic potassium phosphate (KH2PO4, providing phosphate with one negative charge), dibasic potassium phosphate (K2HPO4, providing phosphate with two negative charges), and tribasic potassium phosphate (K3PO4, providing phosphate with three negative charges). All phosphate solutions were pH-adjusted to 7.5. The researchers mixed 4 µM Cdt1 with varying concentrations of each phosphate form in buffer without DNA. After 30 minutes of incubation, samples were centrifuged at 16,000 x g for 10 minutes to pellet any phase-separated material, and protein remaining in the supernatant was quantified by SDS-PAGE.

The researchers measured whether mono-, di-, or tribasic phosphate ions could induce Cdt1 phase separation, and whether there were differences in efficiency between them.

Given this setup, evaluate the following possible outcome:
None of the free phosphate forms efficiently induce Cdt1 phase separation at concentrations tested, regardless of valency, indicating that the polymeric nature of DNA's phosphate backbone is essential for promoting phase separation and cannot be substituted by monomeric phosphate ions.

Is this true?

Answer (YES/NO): NO